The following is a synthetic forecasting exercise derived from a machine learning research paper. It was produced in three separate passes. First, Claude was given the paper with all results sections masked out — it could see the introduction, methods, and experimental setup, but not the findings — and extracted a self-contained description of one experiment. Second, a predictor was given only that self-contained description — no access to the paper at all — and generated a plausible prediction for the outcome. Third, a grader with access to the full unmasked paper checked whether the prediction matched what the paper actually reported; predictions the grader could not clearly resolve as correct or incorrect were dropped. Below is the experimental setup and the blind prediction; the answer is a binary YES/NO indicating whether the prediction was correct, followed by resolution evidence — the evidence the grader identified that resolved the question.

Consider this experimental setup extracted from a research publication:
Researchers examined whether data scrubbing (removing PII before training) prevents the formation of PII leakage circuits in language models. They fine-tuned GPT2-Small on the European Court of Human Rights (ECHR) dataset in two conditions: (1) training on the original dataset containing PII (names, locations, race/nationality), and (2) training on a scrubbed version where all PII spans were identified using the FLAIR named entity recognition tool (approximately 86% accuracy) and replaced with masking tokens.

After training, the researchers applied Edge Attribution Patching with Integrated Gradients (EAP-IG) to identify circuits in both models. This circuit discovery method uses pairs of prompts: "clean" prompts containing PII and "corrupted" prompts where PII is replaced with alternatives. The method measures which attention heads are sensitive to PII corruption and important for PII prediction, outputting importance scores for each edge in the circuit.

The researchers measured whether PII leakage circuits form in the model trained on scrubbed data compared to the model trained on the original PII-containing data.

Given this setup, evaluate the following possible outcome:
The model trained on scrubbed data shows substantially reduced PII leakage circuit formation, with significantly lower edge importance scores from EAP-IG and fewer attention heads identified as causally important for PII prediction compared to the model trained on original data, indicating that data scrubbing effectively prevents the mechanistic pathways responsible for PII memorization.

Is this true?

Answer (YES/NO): NO